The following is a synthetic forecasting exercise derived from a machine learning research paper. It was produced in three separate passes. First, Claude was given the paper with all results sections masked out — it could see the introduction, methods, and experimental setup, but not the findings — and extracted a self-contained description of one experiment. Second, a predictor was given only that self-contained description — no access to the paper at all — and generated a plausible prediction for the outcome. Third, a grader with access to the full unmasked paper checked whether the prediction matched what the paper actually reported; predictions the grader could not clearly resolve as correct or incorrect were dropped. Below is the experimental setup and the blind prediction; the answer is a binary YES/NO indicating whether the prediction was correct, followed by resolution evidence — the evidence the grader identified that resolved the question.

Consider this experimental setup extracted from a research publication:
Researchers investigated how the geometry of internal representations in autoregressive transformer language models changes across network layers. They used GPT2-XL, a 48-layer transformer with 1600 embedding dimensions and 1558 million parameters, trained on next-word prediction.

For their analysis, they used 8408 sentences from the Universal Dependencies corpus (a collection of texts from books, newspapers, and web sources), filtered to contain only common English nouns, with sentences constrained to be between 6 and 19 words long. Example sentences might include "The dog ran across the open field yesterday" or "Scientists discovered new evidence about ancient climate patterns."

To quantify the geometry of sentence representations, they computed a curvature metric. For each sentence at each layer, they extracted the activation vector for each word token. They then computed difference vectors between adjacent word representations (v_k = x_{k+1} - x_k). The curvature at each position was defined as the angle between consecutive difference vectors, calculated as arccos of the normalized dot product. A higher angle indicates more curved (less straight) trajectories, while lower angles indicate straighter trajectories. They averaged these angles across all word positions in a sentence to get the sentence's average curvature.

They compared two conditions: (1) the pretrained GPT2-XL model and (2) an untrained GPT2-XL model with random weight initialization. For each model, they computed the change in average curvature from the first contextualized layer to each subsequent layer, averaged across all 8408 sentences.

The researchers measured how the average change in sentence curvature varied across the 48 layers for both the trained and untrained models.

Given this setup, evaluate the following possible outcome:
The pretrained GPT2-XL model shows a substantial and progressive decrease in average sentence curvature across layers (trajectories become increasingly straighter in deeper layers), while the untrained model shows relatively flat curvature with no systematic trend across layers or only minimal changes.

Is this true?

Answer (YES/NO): YES